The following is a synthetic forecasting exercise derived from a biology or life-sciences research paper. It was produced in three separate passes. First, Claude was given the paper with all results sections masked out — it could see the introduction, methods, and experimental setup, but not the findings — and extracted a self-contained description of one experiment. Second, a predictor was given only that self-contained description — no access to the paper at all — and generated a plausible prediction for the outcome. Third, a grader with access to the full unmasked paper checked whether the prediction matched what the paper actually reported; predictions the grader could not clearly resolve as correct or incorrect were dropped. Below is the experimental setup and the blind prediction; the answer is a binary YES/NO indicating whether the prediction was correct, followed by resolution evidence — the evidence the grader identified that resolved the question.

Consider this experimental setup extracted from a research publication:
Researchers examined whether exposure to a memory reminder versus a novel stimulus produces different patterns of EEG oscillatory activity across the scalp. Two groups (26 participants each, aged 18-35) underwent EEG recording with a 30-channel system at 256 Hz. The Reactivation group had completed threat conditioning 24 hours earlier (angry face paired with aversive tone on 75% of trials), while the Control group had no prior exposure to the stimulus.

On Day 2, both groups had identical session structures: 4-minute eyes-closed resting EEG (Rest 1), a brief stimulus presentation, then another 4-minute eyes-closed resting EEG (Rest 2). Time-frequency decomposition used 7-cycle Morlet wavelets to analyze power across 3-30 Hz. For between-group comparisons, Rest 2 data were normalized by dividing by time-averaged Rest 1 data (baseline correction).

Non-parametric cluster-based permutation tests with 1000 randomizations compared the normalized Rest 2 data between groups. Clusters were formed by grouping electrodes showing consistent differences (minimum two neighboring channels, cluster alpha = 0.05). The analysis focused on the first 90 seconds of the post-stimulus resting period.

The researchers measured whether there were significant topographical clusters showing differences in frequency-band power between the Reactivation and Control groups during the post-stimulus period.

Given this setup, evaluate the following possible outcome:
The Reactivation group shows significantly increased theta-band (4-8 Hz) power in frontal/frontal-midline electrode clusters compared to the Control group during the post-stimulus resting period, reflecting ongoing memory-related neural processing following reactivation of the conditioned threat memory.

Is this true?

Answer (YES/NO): NO